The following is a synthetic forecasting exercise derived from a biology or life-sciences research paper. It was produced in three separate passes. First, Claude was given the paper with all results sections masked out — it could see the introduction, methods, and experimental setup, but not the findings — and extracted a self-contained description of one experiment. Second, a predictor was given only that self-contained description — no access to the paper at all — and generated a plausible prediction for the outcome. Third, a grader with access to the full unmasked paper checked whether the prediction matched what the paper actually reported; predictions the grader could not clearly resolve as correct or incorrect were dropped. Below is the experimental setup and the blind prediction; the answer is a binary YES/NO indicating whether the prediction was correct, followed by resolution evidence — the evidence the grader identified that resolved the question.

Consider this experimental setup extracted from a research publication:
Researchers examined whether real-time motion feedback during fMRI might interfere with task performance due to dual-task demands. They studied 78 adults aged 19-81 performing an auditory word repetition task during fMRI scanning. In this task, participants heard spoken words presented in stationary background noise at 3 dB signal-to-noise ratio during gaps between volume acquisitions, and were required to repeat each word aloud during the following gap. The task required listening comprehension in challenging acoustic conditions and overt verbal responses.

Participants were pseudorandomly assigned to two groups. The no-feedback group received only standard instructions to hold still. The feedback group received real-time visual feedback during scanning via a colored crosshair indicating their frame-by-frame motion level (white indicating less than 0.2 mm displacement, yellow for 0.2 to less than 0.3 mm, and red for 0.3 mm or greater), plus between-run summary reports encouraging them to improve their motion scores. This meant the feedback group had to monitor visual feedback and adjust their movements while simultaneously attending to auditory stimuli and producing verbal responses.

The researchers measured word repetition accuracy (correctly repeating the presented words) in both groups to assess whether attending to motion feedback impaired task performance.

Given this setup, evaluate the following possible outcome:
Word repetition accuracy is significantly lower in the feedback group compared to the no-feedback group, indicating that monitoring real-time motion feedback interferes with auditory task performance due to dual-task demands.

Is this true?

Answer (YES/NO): NO